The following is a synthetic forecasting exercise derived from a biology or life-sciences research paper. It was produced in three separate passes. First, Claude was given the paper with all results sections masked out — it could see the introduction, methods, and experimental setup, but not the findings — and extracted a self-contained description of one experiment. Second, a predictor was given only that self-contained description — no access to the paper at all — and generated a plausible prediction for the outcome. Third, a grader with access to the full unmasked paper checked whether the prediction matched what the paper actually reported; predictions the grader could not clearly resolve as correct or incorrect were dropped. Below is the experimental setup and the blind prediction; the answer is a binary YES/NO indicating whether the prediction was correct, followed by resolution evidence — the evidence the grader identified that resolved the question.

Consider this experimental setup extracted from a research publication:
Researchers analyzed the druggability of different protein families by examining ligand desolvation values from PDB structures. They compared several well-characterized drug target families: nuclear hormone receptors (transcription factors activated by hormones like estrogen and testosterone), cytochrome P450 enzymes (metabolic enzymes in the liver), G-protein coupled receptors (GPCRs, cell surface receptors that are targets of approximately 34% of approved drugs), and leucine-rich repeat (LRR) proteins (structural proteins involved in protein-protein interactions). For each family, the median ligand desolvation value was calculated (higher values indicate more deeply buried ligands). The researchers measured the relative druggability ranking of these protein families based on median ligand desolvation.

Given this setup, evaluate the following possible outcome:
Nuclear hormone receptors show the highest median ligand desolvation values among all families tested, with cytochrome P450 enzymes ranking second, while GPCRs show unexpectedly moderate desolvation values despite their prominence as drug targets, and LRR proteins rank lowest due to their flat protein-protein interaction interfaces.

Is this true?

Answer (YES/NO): NO